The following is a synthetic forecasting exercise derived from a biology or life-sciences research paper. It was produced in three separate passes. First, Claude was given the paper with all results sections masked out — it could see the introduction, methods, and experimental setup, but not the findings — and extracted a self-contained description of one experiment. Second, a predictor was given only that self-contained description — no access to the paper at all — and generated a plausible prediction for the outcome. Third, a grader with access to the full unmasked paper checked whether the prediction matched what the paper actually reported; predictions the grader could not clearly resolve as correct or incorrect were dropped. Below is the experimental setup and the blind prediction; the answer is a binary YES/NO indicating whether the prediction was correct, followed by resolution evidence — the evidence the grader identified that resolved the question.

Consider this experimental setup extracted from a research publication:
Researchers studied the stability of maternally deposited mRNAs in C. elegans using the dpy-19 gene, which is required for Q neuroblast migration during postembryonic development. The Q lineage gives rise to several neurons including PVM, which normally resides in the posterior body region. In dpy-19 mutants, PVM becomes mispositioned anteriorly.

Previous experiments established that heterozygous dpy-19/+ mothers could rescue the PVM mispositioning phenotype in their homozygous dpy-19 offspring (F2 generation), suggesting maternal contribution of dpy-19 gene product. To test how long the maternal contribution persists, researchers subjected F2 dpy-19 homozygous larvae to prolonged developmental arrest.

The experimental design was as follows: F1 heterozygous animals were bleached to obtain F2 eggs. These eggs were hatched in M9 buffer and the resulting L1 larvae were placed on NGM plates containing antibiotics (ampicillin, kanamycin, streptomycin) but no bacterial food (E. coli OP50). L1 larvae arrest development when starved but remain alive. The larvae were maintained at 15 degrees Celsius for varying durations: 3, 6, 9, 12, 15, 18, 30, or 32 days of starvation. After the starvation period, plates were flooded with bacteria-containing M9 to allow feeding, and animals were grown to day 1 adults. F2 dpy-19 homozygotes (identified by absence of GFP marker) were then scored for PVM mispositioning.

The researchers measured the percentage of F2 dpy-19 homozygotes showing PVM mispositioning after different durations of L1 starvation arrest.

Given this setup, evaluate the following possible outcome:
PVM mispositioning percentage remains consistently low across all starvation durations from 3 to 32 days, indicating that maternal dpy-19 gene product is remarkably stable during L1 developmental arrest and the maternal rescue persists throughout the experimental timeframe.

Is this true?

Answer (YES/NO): YES